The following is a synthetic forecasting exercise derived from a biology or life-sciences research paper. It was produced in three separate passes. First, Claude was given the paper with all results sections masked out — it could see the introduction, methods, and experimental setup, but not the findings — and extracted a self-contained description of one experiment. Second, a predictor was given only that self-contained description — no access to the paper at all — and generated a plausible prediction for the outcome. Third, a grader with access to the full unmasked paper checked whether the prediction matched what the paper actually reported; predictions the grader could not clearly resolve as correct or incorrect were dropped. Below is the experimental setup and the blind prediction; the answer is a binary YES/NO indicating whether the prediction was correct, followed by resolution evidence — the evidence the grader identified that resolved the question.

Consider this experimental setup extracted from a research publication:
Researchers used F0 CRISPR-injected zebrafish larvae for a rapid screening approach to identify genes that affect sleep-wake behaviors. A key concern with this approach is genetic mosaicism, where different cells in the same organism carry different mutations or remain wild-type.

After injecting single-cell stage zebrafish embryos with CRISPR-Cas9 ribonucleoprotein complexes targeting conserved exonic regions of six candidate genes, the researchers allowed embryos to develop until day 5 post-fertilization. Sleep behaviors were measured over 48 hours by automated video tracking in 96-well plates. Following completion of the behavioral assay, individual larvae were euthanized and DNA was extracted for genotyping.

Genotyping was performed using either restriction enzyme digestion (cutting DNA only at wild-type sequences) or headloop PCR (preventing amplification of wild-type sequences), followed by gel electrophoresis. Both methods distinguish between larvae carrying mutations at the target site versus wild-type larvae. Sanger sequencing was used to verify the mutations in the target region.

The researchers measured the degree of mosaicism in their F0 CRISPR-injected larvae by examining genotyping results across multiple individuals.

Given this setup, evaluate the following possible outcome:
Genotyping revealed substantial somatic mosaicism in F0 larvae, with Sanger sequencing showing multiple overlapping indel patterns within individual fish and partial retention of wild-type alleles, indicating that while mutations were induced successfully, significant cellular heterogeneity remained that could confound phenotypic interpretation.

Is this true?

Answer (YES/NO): NO